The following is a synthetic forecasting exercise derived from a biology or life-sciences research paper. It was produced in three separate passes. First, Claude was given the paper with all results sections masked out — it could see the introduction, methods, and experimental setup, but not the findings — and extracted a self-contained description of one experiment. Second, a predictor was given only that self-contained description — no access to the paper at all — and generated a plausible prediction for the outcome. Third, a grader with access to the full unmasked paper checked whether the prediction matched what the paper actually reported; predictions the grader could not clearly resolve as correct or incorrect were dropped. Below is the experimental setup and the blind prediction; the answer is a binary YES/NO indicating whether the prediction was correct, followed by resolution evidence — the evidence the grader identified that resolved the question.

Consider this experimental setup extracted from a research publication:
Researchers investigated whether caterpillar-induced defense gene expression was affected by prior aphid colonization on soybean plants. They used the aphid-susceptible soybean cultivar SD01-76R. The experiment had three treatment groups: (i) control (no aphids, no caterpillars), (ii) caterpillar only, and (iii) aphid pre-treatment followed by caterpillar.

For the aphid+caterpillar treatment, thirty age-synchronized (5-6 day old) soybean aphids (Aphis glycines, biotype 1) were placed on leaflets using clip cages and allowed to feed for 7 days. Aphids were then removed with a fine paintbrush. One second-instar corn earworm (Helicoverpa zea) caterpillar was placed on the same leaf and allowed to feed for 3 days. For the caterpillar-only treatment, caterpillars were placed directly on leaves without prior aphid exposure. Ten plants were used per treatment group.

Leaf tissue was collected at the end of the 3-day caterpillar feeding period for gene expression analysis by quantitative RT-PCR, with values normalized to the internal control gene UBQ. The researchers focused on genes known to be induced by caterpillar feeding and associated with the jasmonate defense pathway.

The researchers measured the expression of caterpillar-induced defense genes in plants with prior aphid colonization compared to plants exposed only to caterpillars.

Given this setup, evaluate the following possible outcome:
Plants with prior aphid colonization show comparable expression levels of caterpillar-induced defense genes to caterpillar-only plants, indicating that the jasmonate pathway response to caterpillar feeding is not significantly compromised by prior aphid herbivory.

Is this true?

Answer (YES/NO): NO